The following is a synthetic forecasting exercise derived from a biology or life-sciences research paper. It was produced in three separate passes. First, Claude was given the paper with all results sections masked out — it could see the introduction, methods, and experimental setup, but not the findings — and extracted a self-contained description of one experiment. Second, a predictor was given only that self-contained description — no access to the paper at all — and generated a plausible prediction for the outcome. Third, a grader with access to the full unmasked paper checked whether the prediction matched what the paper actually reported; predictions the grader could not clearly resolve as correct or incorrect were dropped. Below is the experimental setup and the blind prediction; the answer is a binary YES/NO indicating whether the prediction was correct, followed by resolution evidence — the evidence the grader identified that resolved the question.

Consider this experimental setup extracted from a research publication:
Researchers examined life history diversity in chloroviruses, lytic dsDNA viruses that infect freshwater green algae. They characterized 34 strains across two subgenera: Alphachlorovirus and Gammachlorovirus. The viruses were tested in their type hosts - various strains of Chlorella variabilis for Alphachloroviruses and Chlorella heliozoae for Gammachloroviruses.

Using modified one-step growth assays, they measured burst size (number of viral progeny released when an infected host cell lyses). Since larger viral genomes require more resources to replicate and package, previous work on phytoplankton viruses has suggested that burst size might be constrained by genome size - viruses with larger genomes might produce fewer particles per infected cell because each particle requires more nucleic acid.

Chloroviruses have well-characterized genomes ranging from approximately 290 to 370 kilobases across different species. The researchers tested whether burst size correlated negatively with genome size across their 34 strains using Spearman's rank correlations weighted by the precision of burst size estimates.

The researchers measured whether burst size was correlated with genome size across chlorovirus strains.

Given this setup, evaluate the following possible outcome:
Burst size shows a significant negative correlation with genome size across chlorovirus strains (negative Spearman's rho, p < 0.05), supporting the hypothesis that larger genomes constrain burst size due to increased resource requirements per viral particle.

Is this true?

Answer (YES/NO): NO